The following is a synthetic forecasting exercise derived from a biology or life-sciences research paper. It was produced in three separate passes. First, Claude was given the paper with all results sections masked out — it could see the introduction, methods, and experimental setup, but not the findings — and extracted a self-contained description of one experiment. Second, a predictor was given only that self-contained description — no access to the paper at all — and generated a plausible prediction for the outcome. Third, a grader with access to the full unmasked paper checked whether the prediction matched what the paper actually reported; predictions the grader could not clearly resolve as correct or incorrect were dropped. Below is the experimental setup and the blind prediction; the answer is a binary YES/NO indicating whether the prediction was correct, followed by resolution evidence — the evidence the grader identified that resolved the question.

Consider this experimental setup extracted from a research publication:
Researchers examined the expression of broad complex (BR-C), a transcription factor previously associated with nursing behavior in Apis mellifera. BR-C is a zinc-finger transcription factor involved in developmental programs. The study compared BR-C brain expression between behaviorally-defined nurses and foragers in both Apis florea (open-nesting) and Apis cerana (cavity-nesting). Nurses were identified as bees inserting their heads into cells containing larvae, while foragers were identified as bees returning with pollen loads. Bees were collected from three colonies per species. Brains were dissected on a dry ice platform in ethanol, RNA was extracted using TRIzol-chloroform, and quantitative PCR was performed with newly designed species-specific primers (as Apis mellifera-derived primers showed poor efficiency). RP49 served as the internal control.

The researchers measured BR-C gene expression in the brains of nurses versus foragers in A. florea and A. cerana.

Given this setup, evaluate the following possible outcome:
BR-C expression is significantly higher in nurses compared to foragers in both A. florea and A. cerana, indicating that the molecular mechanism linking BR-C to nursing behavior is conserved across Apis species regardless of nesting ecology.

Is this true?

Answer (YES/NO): NO